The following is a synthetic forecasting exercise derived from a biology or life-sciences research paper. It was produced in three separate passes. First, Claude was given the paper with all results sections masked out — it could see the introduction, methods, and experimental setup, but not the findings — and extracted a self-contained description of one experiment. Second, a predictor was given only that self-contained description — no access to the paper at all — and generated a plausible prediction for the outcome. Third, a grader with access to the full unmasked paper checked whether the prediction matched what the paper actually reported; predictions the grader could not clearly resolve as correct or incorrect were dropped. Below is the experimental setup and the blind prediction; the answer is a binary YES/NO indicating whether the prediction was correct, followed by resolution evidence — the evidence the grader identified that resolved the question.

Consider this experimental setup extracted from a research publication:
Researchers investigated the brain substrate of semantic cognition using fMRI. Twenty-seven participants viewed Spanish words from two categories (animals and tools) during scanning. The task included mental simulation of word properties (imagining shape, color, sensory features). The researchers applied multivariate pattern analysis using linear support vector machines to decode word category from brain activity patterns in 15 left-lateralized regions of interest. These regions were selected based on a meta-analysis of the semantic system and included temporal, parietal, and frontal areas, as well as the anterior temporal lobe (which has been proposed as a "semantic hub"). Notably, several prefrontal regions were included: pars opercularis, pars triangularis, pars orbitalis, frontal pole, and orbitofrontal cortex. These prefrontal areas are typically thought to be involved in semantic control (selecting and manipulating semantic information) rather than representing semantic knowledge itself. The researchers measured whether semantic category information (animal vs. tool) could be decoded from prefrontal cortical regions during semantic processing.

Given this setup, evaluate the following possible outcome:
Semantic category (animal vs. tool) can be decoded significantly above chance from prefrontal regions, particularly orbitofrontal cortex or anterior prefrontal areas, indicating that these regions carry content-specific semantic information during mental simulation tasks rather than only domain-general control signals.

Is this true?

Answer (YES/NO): YES